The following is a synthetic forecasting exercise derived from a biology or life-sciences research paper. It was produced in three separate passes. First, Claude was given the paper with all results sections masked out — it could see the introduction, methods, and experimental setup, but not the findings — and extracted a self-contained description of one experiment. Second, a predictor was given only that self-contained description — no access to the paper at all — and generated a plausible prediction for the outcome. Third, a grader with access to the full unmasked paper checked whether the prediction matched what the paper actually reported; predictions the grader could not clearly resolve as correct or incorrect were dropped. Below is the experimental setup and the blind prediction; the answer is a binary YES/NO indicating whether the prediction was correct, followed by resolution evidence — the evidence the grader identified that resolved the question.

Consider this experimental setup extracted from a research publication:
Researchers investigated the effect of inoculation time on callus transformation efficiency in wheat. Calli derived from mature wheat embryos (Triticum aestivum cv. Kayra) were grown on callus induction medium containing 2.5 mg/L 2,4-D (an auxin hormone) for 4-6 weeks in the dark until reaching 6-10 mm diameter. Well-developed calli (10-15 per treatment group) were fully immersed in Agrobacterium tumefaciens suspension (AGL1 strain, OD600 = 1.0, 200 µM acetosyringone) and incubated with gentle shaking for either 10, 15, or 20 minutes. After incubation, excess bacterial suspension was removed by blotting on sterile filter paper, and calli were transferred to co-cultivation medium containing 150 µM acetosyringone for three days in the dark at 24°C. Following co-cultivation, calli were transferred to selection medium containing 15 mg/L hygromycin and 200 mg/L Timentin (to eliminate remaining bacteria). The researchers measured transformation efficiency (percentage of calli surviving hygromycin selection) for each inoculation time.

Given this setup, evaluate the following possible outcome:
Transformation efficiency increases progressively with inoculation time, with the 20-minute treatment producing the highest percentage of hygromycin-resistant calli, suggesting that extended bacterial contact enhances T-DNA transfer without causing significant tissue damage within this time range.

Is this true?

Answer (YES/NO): NO